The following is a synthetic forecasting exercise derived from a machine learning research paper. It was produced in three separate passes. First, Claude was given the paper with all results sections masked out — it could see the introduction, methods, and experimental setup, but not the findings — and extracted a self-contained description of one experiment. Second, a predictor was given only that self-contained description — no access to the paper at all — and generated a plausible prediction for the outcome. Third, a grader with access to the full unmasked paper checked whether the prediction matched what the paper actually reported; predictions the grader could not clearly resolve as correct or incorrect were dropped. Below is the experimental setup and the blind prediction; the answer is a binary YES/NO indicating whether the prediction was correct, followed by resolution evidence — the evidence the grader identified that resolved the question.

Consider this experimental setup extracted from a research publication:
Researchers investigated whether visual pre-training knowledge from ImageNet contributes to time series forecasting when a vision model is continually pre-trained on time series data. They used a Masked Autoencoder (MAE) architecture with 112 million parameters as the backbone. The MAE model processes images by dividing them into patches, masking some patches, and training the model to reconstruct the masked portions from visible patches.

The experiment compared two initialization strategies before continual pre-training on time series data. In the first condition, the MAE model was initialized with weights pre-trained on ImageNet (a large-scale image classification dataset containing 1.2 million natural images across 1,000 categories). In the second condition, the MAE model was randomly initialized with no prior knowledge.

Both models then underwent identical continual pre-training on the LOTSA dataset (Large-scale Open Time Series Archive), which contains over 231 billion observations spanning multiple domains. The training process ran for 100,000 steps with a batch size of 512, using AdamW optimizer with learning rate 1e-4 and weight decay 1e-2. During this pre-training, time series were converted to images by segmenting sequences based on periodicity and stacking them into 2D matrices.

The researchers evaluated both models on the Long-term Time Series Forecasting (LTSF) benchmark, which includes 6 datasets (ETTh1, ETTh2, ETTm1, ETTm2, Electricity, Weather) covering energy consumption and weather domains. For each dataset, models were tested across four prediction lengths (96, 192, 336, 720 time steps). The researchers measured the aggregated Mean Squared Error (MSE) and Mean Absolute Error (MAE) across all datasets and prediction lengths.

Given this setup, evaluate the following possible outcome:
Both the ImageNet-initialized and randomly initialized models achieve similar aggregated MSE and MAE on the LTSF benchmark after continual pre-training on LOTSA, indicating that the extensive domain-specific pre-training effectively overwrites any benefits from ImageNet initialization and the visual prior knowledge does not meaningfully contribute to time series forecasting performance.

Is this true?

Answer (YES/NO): NO